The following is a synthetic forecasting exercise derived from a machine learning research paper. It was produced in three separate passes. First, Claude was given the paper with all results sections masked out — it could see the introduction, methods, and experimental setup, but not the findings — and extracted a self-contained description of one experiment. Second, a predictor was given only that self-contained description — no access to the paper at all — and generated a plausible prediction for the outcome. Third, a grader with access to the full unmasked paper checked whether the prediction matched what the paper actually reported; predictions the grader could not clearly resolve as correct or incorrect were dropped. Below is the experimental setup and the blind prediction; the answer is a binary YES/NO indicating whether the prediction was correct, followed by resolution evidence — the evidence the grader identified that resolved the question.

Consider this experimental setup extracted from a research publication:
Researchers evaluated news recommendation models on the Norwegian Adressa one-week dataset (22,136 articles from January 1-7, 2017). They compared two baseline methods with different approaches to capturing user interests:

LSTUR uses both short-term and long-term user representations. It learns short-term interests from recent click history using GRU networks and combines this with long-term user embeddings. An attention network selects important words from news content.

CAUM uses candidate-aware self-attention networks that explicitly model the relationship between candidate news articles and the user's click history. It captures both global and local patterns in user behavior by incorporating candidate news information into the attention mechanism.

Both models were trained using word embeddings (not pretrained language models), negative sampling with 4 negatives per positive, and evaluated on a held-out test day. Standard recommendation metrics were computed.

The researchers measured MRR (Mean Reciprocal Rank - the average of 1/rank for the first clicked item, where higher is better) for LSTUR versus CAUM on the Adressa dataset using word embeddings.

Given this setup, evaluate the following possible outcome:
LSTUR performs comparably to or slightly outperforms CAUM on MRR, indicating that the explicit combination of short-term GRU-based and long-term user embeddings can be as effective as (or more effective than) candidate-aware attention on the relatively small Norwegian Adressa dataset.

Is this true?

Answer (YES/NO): YES